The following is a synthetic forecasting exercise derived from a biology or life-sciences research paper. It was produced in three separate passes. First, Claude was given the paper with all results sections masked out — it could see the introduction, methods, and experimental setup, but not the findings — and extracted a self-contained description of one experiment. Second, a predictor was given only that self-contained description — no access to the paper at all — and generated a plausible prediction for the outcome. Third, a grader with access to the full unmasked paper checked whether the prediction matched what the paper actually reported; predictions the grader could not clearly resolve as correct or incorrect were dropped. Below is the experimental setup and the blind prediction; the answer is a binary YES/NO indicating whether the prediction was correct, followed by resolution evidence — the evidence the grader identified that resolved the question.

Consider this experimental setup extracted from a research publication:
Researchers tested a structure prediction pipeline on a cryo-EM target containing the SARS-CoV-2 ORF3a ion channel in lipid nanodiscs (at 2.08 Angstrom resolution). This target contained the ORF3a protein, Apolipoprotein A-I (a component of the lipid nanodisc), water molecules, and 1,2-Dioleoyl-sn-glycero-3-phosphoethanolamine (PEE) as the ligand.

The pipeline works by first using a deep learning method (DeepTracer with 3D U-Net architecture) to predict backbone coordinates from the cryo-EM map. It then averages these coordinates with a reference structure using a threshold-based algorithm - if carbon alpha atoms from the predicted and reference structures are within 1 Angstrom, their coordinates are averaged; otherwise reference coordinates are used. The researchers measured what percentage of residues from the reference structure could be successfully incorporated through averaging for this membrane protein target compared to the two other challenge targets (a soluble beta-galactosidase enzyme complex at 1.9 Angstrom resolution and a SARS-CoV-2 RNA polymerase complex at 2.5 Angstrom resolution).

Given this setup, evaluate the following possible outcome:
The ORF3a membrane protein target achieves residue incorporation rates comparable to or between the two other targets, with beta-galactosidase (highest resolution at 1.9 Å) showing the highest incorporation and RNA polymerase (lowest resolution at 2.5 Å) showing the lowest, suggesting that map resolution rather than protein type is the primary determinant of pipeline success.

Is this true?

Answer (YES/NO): NO